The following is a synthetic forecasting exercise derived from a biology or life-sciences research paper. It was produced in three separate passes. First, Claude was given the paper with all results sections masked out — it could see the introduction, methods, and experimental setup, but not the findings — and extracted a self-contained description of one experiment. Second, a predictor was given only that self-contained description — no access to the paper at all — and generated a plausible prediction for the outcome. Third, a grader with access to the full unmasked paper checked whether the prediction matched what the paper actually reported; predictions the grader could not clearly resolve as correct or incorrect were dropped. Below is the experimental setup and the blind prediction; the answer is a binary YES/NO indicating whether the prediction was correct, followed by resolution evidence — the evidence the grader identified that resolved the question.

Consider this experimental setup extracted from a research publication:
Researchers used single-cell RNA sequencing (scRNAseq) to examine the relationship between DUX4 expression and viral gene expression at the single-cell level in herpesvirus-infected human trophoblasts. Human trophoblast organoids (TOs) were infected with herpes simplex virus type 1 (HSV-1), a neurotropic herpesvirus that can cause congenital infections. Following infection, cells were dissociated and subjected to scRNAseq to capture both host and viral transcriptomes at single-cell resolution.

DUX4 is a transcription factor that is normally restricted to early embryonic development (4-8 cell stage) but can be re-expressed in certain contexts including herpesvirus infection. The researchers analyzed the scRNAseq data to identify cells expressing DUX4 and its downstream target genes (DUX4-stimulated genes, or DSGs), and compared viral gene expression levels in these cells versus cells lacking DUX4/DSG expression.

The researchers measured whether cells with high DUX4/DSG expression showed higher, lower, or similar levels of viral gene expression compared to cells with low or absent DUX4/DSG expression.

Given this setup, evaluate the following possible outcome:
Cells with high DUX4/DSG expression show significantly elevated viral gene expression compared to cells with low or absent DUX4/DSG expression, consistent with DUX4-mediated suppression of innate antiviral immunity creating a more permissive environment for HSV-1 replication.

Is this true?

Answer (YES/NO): NO